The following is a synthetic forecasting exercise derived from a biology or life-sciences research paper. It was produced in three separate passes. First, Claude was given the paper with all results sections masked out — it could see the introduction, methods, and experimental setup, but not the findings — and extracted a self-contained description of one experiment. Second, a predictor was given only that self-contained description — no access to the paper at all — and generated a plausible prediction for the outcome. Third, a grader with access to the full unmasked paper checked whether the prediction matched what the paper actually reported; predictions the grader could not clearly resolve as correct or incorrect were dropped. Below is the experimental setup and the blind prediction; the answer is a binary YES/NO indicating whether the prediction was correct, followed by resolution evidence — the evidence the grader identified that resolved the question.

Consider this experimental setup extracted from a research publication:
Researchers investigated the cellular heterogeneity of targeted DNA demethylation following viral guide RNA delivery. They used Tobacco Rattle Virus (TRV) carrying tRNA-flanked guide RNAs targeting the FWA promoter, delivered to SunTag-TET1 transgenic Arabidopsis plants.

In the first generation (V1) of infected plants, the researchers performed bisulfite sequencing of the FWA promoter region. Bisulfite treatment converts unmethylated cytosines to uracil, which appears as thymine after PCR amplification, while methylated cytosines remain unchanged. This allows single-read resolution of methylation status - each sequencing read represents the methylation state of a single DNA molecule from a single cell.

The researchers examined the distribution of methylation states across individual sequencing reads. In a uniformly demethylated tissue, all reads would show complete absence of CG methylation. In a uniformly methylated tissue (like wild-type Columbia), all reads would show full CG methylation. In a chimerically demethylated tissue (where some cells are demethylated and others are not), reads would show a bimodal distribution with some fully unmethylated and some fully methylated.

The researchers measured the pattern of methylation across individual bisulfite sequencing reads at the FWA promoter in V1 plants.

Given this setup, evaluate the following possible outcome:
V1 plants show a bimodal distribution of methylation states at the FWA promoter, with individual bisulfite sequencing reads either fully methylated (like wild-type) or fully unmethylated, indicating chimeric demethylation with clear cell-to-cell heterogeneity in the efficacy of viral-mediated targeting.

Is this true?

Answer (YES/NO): YES